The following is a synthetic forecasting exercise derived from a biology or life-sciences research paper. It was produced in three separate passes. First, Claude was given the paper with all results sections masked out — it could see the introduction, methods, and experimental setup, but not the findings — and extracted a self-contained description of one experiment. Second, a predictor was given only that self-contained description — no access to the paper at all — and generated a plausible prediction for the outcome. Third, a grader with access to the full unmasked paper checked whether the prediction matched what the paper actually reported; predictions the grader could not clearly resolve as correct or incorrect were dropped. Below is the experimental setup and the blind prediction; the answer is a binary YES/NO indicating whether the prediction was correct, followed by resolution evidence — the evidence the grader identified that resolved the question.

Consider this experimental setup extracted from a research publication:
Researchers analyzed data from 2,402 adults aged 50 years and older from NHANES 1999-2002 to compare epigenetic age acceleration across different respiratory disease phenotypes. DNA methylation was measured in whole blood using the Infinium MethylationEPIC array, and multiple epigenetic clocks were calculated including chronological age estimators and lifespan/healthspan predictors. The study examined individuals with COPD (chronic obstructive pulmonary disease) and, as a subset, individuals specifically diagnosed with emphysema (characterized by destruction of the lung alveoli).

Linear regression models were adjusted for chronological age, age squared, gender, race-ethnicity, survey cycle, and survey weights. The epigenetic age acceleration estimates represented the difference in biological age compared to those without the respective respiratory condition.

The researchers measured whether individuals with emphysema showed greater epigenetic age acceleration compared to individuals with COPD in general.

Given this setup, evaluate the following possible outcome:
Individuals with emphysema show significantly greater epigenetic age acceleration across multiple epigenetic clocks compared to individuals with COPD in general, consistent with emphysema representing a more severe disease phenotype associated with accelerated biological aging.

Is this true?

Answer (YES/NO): YES